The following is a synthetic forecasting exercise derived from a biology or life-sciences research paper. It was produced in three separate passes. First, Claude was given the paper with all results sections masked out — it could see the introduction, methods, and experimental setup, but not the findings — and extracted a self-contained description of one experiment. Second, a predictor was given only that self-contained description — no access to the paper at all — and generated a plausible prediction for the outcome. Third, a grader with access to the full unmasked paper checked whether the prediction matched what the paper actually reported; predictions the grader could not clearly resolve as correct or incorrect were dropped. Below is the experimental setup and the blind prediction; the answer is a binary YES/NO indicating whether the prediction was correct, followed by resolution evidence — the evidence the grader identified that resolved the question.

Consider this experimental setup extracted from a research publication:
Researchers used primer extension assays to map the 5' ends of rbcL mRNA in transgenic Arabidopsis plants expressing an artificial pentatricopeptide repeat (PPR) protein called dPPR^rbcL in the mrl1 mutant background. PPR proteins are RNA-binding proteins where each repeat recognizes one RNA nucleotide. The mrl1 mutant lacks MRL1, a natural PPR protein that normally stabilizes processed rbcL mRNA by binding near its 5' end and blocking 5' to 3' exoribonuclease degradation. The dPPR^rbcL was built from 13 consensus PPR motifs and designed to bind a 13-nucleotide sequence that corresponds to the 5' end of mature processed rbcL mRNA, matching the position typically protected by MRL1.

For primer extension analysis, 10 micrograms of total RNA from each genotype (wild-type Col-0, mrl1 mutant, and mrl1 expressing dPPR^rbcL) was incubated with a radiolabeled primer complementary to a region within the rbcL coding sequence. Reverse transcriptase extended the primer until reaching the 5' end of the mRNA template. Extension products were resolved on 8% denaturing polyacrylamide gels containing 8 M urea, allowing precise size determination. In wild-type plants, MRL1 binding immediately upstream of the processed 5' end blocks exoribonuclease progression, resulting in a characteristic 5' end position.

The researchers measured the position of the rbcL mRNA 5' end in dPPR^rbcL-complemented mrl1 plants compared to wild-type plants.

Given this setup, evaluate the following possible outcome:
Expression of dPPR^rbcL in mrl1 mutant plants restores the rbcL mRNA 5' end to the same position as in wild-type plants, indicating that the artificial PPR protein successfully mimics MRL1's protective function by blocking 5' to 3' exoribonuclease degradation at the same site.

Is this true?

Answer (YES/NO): NO